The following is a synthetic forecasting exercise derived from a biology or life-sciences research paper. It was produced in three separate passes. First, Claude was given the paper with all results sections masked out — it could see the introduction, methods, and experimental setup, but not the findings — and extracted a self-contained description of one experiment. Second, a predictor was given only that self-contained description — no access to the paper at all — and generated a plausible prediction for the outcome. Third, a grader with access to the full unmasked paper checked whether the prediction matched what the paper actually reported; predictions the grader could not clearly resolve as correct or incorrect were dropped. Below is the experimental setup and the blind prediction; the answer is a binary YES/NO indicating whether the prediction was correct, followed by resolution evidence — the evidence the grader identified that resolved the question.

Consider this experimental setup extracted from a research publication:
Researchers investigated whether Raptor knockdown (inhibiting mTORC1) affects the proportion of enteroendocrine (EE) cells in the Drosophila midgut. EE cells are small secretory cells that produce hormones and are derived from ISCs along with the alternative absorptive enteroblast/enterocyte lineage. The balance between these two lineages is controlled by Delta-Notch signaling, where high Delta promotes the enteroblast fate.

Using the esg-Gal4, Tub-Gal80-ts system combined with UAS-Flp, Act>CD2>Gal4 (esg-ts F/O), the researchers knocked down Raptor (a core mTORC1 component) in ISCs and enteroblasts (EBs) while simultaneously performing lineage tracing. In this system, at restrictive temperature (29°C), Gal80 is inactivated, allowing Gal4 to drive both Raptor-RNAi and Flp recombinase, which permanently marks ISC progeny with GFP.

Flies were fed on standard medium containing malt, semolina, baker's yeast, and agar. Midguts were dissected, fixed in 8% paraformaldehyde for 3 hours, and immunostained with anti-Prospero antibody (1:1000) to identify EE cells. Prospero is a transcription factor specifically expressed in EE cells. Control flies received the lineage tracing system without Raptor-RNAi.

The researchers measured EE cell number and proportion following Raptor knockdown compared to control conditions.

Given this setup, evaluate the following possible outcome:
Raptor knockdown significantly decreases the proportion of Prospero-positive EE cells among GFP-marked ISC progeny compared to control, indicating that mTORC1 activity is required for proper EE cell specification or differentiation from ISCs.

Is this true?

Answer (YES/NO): NO